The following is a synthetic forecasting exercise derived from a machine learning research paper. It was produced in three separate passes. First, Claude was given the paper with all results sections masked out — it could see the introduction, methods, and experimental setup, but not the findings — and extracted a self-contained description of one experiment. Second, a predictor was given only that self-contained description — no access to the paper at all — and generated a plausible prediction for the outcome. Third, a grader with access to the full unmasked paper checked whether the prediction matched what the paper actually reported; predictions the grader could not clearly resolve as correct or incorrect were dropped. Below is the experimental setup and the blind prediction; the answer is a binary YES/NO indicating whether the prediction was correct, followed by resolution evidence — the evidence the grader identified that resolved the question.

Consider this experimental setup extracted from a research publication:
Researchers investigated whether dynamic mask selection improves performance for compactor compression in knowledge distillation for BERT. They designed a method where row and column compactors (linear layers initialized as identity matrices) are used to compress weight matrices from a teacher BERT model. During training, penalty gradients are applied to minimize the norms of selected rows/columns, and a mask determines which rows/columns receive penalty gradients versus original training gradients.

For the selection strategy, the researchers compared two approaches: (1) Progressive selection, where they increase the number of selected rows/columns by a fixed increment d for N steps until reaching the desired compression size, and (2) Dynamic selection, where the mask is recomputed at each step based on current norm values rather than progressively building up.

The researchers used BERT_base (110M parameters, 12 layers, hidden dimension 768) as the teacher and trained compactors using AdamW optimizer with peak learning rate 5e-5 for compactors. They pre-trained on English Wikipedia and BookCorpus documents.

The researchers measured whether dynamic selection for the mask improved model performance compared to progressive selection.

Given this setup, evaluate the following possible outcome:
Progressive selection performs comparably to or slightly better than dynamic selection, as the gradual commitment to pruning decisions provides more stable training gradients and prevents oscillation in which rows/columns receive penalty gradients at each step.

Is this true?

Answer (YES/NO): YES